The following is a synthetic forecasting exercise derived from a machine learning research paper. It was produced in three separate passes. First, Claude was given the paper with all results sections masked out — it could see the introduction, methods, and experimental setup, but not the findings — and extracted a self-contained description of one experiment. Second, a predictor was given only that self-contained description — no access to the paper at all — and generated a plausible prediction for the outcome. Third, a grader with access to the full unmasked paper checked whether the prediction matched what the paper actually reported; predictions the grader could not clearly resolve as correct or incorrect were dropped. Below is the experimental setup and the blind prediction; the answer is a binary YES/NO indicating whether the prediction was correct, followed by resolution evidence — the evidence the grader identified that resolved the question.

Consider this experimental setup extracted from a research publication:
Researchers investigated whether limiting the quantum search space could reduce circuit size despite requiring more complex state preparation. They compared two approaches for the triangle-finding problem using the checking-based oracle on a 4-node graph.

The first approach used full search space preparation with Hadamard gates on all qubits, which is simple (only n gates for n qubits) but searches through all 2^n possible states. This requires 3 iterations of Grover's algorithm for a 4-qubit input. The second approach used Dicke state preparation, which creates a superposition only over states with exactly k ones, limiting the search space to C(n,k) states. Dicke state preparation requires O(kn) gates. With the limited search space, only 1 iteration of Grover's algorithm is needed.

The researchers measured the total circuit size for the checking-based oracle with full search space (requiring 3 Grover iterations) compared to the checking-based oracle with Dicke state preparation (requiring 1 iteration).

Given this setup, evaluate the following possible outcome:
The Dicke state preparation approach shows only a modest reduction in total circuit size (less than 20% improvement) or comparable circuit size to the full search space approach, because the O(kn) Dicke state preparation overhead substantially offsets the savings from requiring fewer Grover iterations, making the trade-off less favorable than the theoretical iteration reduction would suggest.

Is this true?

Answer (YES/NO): NO